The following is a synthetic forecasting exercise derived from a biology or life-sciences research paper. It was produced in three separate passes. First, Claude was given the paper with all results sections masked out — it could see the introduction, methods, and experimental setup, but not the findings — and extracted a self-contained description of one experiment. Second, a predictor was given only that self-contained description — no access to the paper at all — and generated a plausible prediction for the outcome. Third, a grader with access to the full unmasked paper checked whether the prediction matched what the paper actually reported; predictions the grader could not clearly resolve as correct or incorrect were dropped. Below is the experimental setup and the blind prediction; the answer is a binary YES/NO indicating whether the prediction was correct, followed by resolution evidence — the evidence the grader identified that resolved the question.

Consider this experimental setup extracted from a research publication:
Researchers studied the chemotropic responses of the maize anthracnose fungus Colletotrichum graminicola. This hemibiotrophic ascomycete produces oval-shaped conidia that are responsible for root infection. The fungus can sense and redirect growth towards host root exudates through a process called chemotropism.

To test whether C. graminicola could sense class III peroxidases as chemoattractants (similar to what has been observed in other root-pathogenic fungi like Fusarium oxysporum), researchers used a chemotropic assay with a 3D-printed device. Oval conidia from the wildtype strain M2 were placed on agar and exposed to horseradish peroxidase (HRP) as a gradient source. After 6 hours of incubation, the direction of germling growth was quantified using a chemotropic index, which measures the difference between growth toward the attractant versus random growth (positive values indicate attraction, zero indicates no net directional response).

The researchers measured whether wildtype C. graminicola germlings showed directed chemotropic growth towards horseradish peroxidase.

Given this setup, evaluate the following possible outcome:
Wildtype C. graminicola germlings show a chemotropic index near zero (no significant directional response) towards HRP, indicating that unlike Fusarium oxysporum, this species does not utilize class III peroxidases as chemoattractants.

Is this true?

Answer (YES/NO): NO